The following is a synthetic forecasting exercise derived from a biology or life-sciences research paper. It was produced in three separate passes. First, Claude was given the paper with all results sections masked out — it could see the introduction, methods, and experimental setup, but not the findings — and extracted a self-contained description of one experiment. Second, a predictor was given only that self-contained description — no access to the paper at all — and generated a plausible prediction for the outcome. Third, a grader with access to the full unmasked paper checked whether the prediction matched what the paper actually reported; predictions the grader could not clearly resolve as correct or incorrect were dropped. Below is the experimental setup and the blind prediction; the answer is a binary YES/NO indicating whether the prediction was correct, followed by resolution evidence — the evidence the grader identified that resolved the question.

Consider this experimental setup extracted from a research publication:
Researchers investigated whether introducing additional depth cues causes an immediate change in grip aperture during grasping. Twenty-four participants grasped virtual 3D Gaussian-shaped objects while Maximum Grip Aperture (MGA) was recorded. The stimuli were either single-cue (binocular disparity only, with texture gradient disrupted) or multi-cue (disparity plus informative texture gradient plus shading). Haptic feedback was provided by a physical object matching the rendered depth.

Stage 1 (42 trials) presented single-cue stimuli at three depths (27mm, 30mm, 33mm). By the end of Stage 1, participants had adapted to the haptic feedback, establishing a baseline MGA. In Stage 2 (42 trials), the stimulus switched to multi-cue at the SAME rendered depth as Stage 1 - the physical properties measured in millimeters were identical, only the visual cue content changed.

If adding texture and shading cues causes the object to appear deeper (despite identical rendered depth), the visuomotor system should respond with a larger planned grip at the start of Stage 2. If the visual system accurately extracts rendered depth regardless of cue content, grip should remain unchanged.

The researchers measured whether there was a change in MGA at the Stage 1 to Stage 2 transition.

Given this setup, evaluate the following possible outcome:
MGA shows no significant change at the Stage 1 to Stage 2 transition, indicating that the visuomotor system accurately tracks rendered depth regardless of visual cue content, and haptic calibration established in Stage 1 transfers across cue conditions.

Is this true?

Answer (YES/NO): NO